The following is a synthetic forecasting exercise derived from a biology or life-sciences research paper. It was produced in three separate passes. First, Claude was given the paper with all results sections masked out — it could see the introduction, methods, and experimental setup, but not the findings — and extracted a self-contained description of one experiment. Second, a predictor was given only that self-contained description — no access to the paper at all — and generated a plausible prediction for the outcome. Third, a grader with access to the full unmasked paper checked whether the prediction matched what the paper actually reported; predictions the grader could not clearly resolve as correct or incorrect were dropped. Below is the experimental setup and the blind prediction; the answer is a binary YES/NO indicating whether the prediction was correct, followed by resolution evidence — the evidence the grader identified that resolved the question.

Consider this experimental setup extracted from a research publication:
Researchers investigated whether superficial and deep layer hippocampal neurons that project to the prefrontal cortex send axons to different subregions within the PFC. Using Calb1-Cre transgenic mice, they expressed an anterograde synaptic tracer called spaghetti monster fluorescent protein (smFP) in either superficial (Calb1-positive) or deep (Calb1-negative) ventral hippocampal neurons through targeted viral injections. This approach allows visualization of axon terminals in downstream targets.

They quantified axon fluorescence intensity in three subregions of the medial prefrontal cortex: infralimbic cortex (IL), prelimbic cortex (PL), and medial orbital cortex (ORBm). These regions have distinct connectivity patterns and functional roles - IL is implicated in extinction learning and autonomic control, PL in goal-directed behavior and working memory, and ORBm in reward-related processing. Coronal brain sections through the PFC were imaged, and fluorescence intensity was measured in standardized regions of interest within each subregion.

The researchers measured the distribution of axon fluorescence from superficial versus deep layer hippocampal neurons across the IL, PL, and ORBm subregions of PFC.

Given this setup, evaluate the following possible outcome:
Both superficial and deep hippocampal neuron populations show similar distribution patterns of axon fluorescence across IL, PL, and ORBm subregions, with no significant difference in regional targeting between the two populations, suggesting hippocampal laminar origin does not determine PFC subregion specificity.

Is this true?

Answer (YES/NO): YES